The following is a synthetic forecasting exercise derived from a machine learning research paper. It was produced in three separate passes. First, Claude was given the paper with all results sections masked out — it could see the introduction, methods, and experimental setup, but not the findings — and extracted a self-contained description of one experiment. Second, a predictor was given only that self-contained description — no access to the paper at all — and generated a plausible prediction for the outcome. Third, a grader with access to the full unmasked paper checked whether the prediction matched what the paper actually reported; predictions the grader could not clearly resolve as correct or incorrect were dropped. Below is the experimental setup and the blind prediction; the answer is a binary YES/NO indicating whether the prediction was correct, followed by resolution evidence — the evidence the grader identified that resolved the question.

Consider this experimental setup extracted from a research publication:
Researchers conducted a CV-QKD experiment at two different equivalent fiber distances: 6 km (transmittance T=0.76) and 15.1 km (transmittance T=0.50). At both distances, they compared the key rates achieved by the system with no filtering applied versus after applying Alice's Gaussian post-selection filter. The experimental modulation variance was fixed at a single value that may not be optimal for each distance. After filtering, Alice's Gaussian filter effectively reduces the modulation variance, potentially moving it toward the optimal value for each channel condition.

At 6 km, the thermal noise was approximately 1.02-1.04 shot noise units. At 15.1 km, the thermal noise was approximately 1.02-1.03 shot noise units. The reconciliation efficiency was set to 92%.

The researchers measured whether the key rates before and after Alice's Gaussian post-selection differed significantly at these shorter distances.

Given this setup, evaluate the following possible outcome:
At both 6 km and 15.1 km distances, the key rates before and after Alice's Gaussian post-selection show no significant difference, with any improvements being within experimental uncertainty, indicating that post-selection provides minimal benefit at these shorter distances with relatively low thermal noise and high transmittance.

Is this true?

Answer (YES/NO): YES